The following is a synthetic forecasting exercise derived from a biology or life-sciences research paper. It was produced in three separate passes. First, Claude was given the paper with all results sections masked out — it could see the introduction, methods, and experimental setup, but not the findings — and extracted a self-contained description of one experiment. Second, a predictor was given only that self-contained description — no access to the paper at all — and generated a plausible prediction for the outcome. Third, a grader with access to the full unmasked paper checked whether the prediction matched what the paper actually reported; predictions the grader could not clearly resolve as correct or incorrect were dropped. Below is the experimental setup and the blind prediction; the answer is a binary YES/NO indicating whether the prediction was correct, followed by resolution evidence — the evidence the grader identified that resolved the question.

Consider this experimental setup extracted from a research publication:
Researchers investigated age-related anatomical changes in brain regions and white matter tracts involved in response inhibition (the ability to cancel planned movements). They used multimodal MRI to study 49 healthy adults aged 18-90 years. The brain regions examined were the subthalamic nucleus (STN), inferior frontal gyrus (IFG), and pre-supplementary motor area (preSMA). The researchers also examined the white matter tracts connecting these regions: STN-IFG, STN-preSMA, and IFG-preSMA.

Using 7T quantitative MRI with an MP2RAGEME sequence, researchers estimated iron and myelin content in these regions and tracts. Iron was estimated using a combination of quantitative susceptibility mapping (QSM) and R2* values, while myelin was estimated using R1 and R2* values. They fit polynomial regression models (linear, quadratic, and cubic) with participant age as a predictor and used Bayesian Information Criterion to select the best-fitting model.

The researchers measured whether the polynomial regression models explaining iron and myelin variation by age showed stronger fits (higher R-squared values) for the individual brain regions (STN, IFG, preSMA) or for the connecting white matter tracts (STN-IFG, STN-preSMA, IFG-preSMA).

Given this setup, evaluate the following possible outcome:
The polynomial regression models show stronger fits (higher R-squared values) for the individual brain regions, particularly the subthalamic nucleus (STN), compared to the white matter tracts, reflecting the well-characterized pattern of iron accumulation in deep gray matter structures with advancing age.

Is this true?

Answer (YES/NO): NO